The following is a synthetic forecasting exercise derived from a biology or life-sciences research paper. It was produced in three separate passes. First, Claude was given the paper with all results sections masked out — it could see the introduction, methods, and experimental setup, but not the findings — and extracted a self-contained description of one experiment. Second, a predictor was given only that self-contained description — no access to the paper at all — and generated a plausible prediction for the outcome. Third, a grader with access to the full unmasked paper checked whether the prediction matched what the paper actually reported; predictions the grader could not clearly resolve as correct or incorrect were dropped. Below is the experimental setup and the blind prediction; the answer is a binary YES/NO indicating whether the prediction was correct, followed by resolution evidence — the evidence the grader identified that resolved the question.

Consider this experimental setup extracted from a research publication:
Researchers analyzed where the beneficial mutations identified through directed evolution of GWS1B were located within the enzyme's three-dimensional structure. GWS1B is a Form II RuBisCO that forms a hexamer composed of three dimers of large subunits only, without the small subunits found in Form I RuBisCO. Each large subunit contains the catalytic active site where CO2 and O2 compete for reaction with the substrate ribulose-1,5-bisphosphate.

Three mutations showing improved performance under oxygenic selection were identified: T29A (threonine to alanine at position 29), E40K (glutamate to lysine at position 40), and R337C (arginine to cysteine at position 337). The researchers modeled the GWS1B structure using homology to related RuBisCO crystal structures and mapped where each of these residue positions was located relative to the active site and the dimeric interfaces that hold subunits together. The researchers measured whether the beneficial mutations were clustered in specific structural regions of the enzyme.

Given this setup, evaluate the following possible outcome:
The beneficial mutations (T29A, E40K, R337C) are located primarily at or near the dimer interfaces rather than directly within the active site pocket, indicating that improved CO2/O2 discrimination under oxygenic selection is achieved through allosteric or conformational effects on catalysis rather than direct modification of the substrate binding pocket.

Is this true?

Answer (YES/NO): NO